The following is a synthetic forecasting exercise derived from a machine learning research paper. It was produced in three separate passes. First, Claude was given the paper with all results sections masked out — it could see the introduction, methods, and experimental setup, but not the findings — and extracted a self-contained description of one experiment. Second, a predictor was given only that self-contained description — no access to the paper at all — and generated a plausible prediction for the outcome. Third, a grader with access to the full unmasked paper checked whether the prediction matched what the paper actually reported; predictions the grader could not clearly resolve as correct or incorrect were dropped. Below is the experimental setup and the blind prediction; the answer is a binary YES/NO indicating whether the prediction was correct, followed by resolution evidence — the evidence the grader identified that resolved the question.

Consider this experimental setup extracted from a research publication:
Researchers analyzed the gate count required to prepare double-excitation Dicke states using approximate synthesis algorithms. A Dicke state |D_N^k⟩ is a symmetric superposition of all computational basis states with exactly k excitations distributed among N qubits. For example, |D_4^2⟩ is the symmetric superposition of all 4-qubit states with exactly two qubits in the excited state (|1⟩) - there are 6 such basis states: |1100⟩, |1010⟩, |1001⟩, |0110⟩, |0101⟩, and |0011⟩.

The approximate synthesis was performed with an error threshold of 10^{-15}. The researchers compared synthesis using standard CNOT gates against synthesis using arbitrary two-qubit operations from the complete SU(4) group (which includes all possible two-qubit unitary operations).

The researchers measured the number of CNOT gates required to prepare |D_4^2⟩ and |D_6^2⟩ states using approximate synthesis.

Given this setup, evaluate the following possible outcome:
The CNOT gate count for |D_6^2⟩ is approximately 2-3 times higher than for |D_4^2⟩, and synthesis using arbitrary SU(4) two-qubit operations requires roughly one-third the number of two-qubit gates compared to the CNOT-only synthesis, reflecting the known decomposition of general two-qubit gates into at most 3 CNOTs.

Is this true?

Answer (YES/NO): NO